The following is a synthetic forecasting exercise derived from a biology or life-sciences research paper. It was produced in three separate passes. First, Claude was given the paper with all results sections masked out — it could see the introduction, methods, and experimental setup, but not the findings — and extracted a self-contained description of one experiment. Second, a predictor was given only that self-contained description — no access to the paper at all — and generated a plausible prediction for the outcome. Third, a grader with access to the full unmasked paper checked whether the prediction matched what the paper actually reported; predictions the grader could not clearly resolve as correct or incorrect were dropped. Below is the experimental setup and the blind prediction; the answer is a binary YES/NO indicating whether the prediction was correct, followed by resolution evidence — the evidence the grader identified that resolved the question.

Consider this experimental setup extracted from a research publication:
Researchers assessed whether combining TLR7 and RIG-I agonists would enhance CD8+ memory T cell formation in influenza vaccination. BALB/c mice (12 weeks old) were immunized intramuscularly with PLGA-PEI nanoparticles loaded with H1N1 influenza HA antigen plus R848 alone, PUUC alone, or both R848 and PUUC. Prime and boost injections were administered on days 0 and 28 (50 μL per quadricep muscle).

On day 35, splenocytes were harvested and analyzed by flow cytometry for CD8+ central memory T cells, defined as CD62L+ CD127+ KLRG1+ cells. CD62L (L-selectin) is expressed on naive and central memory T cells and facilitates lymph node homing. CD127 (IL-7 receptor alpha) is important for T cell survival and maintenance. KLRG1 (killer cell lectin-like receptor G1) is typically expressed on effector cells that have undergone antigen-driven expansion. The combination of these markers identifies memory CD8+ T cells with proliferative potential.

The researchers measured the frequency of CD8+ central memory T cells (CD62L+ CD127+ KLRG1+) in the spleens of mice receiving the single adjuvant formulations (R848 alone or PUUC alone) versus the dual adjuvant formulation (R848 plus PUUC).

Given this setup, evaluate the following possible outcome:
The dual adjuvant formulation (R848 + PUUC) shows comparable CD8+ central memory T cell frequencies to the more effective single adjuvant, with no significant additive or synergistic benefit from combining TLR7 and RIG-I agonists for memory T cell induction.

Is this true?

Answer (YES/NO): YES